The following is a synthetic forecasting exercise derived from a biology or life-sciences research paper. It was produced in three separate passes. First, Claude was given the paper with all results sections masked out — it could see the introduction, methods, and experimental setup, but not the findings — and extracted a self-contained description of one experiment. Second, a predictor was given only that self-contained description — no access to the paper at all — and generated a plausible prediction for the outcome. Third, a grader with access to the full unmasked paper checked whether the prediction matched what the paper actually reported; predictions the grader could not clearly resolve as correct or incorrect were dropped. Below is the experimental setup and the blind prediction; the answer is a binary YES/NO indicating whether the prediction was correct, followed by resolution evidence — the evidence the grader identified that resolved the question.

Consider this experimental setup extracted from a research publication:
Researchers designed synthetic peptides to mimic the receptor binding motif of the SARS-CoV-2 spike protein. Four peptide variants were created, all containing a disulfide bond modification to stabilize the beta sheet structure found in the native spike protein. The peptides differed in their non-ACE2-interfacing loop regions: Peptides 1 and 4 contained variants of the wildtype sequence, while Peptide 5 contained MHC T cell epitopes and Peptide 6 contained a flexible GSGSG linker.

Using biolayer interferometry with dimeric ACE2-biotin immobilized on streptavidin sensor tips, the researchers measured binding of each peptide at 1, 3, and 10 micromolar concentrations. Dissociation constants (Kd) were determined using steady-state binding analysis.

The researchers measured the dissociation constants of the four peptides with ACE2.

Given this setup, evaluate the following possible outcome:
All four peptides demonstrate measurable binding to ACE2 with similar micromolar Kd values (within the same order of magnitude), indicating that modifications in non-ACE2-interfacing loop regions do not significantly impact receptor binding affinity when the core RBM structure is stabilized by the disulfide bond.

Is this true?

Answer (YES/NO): YES